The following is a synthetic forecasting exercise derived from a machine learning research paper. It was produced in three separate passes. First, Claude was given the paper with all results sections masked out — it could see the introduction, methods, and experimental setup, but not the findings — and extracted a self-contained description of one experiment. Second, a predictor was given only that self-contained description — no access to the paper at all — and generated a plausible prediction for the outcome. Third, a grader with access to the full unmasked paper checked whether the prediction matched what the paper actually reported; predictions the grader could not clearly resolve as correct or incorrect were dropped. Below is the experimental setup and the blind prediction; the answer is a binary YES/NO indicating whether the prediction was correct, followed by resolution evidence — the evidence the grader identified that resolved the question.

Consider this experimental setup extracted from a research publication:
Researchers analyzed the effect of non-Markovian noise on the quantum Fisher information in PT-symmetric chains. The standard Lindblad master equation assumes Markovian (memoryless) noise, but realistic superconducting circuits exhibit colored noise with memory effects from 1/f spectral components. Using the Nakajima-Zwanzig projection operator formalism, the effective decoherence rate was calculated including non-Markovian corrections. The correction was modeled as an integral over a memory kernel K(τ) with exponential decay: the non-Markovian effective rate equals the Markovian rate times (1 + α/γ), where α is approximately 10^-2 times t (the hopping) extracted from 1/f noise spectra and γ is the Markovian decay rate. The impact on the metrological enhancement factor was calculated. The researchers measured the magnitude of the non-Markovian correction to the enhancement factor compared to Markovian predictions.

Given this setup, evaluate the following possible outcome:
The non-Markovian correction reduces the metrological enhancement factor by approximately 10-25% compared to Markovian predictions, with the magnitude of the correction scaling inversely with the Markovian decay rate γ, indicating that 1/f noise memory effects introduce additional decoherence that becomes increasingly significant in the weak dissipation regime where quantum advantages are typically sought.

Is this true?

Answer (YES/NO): NO